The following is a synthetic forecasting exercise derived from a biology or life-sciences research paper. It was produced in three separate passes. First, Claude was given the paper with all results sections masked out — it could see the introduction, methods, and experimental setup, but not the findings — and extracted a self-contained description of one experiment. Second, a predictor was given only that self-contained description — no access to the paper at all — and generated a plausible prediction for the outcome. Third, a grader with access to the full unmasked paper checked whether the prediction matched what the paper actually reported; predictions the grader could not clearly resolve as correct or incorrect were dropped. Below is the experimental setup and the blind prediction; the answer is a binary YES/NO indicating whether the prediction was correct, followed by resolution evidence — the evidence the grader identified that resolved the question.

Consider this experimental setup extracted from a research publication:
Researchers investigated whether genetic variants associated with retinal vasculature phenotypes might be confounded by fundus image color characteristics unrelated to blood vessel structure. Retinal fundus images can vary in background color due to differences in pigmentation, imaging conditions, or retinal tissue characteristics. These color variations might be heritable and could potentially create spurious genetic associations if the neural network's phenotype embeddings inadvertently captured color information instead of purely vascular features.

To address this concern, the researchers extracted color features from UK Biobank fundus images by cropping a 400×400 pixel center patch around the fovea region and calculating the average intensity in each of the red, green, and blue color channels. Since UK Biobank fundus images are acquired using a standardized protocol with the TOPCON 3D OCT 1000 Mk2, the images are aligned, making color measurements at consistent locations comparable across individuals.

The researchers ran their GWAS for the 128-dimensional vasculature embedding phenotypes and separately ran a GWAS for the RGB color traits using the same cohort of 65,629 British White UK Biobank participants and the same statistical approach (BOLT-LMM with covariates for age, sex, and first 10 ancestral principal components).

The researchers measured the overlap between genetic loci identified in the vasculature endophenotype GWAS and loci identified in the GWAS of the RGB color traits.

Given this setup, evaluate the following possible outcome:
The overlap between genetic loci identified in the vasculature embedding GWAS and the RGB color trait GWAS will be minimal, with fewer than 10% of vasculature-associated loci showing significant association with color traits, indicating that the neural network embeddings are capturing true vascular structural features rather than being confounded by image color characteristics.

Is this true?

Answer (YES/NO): NO